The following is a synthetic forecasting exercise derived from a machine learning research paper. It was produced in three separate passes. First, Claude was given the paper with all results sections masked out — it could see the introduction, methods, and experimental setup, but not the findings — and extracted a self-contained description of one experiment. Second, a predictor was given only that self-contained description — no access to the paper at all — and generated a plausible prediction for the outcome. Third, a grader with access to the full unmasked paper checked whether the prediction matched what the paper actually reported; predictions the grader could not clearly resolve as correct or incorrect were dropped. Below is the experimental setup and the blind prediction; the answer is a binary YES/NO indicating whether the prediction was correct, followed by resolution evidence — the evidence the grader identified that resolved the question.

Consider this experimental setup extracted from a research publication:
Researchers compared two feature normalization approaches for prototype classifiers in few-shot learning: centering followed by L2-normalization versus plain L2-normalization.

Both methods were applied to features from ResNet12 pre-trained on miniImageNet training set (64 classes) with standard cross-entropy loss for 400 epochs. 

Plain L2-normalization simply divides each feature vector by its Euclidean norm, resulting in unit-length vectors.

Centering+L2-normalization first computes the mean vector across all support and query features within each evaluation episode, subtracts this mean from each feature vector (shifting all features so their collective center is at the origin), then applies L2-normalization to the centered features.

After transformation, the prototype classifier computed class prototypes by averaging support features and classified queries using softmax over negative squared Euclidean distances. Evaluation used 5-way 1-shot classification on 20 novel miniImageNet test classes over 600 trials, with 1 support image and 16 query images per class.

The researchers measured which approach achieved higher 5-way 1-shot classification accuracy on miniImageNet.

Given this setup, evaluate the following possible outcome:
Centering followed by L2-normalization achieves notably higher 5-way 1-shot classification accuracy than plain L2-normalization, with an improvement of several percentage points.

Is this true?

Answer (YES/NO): NO